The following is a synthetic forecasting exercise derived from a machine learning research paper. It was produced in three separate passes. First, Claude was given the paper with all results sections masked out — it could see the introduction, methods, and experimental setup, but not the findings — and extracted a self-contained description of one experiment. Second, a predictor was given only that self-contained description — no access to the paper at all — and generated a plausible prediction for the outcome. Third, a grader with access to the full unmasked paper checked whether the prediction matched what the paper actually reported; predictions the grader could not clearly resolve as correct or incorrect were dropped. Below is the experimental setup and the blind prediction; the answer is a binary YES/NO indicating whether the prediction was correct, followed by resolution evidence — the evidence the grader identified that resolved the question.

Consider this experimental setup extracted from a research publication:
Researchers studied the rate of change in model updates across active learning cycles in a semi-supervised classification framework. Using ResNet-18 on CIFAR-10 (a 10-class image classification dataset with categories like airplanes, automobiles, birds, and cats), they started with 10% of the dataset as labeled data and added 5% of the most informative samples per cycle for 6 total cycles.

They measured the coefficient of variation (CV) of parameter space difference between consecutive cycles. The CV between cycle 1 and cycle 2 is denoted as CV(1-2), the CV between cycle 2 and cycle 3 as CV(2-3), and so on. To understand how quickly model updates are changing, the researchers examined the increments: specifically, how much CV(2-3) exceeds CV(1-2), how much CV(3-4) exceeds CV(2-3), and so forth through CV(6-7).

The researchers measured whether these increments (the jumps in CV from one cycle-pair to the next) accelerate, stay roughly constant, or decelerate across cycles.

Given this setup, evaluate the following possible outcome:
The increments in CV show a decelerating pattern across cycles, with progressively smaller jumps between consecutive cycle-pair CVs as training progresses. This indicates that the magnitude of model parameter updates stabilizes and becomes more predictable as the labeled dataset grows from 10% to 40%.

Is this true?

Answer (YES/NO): YES